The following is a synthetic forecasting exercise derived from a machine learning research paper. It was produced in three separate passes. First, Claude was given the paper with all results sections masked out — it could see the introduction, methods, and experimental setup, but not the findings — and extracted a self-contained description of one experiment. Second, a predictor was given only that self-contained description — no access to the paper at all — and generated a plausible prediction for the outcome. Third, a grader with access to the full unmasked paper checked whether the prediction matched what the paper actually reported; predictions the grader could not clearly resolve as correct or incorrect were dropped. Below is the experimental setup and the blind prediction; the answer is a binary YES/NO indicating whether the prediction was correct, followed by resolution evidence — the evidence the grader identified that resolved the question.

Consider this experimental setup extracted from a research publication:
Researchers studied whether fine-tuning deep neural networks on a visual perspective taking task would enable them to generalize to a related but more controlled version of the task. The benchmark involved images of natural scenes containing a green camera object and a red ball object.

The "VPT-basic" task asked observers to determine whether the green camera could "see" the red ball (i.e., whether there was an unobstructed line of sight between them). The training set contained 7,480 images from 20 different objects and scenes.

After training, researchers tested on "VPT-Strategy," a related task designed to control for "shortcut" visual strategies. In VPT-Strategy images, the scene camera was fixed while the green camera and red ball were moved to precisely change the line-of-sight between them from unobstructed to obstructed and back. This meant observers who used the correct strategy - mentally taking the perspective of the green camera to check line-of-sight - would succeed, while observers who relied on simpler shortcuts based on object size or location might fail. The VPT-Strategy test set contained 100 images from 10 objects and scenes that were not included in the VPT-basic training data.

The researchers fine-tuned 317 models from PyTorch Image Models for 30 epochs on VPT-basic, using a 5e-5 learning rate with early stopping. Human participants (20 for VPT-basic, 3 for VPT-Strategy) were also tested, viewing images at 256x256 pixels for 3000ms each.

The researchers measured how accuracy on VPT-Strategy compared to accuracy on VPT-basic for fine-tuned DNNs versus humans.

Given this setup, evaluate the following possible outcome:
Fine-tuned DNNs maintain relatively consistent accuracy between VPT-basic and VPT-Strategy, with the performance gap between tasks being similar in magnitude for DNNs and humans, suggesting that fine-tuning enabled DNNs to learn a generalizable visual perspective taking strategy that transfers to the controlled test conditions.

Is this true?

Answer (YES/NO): NO